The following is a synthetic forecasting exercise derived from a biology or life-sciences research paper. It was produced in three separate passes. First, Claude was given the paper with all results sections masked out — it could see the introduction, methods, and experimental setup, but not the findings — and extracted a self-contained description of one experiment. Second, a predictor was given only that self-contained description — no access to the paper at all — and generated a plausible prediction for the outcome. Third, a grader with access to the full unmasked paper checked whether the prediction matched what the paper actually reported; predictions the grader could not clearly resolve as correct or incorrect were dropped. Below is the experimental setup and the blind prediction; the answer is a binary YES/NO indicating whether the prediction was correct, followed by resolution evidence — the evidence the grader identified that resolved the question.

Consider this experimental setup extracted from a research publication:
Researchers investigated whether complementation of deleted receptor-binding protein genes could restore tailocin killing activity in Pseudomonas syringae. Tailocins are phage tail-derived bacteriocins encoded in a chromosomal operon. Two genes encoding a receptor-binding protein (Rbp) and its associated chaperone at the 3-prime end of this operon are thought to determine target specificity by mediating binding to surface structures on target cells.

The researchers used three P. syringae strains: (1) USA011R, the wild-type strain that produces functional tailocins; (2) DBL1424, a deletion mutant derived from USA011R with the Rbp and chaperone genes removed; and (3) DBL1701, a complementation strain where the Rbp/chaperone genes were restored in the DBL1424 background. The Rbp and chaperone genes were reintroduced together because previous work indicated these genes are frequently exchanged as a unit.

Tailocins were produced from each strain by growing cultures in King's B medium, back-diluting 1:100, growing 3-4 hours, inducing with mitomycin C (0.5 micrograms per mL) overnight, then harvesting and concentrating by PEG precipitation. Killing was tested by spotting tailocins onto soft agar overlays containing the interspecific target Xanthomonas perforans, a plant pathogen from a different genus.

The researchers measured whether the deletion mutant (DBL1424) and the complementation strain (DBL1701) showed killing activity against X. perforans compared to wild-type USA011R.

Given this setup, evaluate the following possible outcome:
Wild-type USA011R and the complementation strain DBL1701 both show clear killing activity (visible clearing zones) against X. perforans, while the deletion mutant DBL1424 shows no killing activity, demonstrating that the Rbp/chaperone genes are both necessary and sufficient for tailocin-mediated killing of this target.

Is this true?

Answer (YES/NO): YES